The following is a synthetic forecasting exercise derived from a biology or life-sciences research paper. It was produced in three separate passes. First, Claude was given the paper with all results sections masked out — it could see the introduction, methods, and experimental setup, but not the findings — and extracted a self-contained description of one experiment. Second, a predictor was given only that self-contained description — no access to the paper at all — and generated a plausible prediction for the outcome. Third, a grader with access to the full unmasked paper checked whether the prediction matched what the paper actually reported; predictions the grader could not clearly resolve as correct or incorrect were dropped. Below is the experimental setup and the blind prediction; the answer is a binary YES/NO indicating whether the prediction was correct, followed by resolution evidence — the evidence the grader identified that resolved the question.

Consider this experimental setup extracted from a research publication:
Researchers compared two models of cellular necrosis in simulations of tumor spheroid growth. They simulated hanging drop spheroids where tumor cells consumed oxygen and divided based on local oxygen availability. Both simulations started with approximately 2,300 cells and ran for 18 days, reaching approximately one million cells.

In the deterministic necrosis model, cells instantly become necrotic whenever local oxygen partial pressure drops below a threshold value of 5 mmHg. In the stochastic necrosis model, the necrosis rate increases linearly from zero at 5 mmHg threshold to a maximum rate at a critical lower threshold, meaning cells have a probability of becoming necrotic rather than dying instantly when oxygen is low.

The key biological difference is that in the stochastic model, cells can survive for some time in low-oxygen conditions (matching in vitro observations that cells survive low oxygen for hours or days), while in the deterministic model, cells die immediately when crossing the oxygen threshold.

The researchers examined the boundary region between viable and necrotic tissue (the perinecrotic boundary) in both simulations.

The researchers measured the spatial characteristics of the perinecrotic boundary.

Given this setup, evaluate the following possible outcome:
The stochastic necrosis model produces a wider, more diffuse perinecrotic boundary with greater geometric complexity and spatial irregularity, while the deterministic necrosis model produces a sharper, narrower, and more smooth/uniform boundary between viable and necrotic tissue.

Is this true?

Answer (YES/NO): YES